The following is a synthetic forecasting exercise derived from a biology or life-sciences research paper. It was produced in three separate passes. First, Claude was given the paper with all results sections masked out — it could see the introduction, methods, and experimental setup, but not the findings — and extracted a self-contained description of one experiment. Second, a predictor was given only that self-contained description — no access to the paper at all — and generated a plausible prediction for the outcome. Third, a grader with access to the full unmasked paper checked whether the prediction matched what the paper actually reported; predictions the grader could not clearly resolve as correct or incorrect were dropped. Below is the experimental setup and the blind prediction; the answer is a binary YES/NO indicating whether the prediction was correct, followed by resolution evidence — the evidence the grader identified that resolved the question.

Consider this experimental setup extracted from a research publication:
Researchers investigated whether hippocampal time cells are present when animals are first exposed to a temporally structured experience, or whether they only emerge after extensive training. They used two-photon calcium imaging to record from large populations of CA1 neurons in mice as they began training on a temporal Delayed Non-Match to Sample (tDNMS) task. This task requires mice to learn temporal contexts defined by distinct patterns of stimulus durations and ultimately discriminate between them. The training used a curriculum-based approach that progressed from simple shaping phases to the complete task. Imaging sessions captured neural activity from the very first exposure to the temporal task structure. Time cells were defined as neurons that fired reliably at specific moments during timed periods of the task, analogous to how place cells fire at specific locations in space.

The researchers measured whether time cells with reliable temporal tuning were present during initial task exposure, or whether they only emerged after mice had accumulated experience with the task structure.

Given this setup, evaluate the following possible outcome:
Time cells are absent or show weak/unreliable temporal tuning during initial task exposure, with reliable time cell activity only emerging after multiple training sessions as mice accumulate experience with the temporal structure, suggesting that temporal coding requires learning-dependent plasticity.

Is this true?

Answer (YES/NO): NO